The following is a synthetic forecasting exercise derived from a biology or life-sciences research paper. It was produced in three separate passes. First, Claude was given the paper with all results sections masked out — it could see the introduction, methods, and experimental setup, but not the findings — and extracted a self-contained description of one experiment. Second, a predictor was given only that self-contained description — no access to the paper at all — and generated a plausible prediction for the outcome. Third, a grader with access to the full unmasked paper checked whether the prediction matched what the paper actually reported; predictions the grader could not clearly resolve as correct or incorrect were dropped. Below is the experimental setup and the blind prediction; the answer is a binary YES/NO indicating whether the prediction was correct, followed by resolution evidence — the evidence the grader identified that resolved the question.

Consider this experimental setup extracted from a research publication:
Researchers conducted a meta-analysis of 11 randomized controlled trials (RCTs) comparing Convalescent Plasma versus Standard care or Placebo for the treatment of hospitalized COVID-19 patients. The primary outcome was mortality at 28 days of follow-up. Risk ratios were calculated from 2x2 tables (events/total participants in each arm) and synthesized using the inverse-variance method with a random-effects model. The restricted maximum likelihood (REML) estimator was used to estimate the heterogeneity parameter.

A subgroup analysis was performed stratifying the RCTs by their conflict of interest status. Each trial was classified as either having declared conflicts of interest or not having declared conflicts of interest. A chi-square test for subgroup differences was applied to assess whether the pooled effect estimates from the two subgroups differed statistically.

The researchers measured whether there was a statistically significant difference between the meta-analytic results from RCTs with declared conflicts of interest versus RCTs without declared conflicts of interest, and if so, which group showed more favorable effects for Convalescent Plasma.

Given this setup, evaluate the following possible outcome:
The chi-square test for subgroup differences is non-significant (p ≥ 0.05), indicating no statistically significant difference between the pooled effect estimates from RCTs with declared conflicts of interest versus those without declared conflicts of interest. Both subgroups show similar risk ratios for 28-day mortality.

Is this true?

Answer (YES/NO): NO